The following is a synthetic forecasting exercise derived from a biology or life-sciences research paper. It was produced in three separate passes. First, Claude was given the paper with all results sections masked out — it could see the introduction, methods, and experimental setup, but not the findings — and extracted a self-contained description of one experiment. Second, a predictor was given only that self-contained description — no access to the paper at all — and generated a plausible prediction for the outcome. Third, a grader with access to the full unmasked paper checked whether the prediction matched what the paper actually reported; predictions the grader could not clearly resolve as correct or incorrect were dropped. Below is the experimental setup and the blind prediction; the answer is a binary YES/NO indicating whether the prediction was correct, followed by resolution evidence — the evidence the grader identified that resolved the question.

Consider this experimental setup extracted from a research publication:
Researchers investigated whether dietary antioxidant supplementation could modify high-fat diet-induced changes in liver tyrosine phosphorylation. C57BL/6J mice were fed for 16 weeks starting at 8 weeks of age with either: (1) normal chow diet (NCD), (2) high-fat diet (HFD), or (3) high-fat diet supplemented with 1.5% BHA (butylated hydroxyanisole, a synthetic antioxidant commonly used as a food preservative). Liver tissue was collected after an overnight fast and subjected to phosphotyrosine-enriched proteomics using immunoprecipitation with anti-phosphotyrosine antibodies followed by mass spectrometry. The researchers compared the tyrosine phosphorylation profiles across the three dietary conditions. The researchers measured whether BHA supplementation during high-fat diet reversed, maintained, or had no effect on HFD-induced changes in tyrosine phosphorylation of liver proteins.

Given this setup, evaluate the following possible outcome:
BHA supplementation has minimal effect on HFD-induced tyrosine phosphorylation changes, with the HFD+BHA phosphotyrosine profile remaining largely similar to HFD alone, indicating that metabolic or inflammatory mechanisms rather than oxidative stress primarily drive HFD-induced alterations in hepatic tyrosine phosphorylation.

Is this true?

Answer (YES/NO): NO